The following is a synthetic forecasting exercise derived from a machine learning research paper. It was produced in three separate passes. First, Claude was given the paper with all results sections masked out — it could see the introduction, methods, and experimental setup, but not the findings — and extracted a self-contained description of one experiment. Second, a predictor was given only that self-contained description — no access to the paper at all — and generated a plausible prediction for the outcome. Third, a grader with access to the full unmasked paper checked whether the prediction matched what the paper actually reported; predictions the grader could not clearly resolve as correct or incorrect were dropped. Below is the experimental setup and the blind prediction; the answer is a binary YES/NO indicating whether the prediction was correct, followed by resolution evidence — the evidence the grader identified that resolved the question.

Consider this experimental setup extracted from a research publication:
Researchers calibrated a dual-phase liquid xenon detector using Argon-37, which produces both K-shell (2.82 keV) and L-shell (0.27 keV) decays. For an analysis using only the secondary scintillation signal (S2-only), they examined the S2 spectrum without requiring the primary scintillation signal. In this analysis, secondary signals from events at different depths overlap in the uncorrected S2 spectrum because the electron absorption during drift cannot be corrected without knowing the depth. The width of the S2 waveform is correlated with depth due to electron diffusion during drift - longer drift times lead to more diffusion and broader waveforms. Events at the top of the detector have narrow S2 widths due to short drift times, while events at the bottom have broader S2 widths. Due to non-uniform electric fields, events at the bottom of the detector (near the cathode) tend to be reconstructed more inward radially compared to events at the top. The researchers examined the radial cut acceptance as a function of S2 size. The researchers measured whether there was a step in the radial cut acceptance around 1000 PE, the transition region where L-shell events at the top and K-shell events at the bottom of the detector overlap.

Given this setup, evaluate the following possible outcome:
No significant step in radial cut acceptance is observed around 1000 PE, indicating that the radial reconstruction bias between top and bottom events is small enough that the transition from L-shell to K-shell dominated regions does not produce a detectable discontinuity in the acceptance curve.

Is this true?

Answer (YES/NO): NO